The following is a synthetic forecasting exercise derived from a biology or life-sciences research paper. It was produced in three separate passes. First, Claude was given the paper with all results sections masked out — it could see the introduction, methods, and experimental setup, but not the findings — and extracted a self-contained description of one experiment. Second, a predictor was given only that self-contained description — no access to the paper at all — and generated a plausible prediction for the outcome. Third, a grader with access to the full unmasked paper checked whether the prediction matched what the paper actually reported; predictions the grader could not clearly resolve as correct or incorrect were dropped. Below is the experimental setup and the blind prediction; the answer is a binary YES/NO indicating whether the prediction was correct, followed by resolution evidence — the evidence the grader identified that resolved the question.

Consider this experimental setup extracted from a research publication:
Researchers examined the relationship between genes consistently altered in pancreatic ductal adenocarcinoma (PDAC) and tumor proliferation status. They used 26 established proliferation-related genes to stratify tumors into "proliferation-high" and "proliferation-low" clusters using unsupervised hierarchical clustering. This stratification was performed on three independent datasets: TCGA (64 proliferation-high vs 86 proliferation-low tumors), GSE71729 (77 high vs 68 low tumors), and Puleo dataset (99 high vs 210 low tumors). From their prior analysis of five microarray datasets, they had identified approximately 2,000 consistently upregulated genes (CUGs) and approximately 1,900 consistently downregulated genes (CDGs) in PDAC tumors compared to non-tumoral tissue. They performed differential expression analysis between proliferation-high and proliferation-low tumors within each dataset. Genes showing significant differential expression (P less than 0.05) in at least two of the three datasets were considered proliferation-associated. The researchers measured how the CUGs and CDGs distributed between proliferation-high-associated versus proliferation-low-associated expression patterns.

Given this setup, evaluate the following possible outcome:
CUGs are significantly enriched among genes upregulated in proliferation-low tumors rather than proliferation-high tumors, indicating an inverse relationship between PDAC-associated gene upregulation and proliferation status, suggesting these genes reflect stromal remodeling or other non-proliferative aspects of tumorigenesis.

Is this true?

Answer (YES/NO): NO